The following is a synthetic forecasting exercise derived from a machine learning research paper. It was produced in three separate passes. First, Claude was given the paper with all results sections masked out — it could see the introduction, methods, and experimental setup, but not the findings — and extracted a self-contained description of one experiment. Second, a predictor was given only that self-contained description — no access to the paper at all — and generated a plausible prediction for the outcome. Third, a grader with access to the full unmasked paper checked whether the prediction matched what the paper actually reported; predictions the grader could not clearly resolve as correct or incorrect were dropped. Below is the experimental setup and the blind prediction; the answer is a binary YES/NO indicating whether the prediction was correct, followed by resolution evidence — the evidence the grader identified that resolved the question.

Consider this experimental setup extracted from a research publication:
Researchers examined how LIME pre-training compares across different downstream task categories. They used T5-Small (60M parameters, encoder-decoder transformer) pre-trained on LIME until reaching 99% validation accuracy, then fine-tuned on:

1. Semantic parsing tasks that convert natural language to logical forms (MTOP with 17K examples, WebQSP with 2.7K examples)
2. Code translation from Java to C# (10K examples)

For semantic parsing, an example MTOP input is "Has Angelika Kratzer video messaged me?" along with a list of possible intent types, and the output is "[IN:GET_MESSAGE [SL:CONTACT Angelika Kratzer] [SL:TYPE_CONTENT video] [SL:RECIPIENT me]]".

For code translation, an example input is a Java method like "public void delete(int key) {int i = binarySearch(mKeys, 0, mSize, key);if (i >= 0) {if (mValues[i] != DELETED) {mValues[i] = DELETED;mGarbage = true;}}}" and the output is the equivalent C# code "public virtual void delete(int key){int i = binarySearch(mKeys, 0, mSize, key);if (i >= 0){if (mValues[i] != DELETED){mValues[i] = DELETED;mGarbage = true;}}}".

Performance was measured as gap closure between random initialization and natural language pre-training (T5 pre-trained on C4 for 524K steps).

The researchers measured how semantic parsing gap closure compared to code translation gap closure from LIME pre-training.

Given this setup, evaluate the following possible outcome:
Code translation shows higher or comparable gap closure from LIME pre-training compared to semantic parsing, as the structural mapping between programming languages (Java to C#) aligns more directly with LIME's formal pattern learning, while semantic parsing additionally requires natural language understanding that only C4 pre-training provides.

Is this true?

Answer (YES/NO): NO